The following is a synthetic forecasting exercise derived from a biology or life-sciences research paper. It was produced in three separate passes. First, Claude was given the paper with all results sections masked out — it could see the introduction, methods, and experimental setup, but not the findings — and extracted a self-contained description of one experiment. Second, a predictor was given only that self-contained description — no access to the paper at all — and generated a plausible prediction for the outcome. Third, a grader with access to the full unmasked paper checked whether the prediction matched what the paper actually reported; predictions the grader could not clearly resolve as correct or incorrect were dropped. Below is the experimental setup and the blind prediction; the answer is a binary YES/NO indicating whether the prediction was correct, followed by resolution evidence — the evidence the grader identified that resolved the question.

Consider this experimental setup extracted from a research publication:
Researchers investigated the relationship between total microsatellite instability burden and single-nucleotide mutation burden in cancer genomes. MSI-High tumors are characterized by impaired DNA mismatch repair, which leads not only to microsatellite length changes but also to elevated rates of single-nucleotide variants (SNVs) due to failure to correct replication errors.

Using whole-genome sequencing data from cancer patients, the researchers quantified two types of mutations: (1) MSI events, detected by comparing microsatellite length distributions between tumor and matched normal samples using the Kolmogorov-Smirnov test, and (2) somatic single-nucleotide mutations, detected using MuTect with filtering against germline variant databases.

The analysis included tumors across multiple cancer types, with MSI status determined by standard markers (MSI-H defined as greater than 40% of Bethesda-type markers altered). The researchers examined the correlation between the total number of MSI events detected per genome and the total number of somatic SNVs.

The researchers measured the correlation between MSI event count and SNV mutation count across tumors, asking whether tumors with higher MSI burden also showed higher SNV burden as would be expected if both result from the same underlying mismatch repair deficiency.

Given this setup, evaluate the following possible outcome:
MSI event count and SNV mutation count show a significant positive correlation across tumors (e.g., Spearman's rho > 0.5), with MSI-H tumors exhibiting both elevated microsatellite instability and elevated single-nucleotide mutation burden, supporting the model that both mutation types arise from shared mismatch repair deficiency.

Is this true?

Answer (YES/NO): NO